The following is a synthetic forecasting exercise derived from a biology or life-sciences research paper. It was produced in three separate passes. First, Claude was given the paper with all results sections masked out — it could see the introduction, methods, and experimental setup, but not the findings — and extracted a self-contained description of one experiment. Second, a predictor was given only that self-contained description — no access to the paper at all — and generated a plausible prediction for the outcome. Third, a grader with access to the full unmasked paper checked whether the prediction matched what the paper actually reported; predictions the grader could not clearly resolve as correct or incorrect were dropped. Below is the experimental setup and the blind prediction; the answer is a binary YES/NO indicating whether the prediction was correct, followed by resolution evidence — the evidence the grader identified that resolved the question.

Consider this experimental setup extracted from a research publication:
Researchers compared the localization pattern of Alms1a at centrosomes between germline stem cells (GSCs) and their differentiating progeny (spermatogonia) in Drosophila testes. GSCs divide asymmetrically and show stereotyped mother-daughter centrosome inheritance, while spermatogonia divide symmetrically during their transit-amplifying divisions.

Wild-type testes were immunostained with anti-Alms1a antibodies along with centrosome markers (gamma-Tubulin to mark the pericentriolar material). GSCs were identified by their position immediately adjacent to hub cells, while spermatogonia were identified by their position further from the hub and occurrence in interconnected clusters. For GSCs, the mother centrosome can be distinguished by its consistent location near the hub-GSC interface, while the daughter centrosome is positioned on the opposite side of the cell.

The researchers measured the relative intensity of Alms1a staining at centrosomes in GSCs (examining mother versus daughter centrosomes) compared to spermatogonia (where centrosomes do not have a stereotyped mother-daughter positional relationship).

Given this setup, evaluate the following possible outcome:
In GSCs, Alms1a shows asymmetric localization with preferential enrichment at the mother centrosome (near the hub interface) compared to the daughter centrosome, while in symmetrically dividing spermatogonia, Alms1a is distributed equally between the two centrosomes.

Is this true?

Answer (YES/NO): YES